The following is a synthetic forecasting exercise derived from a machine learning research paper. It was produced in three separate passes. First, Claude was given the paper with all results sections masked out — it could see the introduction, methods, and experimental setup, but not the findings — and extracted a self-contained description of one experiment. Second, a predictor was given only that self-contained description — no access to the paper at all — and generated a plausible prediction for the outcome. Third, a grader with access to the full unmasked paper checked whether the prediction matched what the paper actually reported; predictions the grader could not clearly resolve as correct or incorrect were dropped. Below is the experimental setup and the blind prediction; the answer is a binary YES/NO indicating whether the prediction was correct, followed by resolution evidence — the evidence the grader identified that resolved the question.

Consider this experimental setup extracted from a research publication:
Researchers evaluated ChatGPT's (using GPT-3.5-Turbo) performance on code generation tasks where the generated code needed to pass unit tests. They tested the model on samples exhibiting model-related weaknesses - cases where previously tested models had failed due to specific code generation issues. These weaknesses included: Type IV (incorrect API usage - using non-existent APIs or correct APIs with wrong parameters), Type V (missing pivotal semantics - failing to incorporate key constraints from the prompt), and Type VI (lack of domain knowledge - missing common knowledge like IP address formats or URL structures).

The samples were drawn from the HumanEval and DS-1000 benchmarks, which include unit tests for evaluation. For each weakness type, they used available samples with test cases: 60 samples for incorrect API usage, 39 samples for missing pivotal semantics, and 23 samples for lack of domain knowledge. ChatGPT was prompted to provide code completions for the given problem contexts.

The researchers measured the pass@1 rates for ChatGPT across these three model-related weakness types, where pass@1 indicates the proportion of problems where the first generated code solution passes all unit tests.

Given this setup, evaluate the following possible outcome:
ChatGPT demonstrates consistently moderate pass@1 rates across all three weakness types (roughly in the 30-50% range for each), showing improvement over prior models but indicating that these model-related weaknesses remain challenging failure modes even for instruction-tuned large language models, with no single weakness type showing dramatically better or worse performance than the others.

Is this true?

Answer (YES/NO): NO